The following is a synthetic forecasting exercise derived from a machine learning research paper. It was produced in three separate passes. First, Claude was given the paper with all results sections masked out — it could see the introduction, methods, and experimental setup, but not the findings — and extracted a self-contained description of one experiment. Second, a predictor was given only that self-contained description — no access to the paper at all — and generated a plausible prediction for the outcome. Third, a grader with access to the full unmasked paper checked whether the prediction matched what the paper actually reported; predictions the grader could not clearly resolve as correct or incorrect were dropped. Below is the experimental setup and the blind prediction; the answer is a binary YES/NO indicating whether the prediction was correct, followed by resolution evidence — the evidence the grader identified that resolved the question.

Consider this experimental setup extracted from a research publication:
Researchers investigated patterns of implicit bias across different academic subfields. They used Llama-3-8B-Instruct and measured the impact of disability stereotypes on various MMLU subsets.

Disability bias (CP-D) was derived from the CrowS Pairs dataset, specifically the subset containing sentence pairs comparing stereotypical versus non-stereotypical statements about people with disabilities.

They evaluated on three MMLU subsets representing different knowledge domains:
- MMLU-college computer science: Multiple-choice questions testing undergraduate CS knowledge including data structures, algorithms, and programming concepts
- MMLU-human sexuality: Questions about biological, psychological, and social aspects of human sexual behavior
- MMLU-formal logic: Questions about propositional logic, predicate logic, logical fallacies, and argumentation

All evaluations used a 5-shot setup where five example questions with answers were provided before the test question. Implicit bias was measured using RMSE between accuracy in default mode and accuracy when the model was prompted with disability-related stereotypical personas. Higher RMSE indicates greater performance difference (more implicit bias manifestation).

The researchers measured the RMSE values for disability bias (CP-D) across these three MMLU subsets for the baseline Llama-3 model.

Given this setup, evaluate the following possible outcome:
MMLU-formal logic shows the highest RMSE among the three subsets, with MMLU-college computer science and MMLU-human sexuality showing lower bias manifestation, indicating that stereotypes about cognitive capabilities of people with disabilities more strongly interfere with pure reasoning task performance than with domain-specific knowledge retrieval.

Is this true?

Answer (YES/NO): NO